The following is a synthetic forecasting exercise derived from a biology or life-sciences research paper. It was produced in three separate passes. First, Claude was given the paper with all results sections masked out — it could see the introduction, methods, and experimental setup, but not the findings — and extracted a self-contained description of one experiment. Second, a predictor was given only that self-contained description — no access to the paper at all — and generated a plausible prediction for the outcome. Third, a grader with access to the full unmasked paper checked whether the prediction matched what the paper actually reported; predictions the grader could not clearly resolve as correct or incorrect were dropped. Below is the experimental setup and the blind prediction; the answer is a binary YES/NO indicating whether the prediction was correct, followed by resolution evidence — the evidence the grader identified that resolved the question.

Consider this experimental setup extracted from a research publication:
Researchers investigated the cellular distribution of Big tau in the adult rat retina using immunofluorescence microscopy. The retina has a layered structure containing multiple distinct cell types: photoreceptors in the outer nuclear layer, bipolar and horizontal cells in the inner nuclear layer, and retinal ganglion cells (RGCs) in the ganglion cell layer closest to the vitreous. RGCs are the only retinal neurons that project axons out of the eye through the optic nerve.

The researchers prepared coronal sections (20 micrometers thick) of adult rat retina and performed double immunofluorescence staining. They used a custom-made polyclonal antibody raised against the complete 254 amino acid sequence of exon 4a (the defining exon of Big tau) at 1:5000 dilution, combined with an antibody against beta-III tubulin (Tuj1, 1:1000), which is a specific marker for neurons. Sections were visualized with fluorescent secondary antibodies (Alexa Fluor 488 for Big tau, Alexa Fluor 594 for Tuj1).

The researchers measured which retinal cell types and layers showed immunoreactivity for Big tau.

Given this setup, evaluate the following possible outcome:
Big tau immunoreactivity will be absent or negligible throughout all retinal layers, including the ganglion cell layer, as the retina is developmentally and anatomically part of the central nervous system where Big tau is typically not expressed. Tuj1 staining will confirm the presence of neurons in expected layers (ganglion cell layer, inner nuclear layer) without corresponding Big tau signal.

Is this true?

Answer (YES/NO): NO